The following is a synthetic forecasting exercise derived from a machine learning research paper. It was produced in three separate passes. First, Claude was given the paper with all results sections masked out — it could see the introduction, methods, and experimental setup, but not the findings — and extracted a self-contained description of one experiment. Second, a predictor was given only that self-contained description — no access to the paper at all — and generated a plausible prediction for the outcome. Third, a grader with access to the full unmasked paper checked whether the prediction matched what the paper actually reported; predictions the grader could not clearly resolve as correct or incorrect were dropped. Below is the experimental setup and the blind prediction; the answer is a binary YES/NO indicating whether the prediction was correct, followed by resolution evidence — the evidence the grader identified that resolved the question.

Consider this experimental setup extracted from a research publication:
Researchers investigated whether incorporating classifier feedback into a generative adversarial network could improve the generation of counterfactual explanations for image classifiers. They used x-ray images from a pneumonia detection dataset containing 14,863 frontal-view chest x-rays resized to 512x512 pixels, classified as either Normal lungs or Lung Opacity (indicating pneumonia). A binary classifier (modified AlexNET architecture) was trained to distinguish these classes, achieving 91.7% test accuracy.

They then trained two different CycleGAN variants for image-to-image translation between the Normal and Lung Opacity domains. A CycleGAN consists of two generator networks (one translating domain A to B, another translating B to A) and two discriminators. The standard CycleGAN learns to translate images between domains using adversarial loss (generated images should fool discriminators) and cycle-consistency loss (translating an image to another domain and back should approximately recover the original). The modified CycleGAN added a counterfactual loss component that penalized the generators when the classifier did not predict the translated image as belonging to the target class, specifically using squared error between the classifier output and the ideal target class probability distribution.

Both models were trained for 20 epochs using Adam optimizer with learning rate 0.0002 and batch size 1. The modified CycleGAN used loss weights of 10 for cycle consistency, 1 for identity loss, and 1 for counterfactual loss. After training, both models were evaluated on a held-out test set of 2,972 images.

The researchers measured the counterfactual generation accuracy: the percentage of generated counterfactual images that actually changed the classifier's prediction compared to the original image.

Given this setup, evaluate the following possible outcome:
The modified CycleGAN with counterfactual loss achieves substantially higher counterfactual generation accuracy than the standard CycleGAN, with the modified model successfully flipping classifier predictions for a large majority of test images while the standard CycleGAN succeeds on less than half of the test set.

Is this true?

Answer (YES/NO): YES